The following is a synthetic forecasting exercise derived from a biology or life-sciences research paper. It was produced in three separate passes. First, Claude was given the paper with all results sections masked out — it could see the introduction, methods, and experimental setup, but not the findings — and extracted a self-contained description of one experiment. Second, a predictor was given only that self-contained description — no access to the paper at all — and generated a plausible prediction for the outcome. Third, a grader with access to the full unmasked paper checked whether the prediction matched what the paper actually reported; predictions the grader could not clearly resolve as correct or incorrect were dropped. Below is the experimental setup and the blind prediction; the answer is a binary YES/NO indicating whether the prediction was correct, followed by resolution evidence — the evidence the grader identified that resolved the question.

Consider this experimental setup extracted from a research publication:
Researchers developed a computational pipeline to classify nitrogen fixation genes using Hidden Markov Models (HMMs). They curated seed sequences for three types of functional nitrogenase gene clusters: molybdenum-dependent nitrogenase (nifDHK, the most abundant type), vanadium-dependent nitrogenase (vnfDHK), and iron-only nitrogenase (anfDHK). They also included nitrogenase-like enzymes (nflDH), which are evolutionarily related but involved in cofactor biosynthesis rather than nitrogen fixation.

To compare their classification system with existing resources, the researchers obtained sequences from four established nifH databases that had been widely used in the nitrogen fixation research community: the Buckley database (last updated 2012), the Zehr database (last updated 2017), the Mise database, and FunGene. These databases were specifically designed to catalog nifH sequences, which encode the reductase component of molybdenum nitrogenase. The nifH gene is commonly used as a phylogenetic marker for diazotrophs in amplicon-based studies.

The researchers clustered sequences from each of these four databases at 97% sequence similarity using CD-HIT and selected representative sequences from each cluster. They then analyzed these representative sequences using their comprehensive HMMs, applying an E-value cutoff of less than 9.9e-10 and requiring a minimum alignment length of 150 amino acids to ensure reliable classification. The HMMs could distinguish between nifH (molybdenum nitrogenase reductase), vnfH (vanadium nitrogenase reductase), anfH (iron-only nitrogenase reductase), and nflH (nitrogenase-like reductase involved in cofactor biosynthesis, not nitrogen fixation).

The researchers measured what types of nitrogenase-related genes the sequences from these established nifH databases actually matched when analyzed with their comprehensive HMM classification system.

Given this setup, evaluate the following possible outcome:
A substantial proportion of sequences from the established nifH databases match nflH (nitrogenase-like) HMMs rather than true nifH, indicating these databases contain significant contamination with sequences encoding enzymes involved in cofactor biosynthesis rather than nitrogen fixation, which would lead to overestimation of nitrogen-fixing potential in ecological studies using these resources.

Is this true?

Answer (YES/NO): NO